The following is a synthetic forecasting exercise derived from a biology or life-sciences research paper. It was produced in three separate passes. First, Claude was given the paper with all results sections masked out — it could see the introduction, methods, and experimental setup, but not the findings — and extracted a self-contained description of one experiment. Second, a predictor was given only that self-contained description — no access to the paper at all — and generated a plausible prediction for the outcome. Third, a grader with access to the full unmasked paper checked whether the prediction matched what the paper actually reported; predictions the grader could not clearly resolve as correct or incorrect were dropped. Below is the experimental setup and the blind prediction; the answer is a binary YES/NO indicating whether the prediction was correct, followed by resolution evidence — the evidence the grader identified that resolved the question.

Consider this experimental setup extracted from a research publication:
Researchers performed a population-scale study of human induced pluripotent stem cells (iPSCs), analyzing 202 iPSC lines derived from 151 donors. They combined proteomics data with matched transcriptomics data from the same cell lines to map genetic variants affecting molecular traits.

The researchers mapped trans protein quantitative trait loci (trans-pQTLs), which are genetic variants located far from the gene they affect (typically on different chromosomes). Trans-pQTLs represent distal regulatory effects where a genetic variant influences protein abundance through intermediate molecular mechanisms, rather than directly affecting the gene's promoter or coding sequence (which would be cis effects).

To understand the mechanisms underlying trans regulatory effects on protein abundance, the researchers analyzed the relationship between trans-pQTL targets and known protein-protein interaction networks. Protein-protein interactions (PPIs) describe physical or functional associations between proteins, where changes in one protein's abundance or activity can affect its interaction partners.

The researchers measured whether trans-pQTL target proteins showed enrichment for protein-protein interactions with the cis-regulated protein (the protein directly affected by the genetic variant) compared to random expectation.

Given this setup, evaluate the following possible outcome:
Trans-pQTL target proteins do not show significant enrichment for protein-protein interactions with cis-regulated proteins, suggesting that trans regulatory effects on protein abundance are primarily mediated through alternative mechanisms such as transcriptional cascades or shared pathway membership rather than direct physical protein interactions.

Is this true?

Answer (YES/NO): NO